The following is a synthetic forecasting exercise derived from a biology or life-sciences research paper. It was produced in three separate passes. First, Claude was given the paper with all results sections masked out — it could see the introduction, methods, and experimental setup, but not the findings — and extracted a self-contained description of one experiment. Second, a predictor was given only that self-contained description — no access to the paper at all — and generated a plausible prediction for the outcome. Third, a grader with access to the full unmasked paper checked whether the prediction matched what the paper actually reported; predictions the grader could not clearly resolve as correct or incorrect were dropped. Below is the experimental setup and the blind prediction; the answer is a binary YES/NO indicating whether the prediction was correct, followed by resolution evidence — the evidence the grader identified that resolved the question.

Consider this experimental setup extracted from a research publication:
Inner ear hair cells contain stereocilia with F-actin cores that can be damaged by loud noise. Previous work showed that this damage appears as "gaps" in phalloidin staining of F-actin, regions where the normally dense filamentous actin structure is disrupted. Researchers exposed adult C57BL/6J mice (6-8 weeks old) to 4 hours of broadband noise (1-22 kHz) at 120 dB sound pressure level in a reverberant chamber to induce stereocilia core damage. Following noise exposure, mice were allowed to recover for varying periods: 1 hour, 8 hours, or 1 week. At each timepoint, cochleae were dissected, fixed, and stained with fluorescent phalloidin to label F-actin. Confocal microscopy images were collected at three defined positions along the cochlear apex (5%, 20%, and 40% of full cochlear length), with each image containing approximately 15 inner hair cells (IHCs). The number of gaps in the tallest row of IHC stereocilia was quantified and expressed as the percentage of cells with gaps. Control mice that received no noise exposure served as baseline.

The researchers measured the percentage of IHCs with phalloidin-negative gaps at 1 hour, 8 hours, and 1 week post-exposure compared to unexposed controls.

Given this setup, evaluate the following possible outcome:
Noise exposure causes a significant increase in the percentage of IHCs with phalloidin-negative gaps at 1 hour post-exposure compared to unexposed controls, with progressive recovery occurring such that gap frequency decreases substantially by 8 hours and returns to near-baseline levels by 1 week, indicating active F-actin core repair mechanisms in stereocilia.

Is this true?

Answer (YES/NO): YES